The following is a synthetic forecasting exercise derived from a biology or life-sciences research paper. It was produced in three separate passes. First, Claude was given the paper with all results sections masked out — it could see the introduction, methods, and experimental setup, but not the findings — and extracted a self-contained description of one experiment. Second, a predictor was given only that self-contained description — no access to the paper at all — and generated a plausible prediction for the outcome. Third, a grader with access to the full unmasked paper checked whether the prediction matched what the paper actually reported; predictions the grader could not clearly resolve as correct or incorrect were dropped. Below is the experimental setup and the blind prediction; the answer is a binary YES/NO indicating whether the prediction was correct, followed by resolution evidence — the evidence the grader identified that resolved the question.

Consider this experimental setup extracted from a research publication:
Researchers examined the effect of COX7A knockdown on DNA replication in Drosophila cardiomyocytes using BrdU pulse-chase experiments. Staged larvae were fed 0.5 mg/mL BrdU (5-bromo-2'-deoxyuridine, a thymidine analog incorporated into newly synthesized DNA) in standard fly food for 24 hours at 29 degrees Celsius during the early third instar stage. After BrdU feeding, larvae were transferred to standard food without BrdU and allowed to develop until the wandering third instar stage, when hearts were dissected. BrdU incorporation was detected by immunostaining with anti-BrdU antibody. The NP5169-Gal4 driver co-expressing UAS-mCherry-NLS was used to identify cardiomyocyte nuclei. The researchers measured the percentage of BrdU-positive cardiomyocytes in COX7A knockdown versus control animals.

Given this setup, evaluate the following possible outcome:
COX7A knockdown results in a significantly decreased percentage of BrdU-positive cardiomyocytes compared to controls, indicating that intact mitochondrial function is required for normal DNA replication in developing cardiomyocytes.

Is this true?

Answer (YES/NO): NO